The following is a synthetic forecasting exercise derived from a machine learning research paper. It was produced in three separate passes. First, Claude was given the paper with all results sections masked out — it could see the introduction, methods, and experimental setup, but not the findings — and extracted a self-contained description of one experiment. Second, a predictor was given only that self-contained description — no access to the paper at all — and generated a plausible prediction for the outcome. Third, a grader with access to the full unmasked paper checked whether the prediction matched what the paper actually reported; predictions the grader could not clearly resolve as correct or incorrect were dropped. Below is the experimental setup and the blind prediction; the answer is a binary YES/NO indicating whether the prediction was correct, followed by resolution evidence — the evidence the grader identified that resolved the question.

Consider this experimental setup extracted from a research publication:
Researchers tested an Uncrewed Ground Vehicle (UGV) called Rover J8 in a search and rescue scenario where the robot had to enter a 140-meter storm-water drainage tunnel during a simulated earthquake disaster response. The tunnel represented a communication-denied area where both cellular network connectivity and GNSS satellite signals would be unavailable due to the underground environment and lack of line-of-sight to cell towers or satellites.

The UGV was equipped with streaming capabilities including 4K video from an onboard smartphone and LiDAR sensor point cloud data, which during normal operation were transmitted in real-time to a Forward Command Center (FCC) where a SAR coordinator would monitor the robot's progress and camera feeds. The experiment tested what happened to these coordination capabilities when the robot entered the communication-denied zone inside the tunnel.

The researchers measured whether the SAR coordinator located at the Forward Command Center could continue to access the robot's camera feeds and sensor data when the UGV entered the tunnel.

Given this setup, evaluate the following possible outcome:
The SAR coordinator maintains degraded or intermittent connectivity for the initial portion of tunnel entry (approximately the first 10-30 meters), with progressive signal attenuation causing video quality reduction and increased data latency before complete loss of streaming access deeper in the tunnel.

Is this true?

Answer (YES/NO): NO